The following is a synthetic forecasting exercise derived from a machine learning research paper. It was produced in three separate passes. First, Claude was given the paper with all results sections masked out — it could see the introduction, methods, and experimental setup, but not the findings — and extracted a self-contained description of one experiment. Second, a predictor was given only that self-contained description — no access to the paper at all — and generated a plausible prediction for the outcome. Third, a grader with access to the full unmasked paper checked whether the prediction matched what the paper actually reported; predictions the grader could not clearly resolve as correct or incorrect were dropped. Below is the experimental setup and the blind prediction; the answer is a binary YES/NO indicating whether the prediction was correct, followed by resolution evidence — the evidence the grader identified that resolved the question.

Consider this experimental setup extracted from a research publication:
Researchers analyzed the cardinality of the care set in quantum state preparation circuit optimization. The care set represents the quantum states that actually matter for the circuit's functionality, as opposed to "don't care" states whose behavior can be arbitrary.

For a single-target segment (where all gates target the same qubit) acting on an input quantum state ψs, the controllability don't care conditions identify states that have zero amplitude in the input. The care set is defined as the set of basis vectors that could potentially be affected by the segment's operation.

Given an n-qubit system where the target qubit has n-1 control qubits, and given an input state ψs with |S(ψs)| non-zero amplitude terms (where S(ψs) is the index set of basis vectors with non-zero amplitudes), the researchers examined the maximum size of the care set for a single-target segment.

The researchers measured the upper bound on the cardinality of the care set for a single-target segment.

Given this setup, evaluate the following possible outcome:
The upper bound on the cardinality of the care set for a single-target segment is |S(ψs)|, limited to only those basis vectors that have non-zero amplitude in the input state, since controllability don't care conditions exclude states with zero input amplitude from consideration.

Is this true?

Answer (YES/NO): NO